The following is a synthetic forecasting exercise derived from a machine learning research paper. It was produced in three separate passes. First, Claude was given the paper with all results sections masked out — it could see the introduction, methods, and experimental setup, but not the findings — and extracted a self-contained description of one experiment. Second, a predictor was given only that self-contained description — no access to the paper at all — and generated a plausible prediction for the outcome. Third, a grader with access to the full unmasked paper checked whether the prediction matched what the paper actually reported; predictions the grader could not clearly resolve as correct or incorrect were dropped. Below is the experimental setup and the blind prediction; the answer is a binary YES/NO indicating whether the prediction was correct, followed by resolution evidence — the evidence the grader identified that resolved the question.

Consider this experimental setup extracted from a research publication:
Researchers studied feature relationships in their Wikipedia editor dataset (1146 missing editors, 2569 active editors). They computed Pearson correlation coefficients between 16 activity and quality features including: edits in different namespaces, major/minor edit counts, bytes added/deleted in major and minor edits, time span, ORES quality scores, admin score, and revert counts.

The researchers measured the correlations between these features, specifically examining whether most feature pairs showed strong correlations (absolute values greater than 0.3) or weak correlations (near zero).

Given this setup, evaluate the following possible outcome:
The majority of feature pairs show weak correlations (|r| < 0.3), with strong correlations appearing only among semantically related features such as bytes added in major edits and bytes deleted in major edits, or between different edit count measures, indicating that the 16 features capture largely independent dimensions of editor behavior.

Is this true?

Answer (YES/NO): YES